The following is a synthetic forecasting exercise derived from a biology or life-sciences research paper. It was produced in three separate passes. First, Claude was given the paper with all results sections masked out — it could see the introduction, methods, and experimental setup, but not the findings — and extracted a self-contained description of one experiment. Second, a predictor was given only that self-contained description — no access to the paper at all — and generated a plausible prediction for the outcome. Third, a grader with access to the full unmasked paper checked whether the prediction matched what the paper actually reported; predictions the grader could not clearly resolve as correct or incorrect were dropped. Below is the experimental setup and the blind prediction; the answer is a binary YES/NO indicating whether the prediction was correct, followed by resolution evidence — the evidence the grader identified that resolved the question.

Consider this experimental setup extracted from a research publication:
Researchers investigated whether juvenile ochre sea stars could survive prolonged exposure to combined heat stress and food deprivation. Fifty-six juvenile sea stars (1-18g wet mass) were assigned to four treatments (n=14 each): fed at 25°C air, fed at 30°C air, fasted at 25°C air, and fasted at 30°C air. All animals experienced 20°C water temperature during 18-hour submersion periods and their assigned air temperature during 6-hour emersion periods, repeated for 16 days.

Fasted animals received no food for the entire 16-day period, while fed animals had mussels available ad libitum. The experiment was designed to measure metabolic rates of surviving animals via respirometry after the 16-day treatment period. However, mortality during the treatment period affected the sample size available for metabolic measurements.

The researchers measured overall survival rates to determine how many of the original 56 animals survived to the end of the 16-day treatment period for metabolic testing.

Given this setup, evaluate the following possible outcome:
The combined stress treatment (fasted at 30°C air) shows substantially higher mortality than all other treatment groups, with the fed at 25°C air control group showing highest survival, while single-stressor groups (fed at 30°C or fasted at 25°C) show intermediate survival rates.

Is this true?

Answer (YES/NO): NO